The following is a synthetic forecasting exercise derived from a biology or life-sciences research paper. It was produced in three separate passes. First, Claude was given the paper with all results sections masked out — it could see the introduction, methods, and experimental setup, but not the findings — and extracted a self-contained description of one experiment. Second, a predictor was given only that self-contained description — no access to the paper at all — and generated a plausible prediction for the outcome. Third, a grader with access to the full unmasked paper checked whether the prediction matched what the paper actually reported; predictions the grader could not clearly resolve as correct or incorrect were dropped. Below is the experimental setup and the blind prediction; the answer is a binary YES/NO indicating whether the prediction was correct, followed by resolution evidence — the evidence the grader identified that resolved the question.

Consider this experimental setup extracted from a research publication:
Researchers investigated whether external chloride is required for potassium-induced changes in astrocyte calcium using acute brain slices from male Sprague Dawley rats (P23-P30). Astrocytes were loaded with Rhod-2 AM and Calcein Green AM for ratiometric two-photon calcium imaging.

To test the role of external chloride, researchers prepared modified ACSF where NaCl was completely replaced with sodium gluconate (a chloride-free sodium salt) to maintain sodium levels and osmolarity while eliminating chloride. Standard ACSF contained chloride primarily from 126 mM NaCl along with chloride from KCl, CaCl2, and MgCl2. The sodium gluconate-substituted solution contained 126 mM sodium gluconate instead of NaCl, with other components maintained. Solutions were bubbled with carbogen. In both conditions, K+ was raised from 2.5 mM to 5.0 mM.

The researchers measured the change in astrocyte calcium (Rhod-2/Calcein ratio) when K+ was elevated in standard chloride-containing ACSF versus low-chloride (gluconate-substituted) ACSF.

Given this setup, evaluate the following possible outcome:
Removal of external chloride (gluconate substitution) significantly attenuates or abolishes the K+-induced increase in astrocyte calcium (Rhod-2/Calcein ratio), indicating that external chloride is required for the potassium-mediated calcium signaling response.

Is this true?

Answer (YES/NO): NO